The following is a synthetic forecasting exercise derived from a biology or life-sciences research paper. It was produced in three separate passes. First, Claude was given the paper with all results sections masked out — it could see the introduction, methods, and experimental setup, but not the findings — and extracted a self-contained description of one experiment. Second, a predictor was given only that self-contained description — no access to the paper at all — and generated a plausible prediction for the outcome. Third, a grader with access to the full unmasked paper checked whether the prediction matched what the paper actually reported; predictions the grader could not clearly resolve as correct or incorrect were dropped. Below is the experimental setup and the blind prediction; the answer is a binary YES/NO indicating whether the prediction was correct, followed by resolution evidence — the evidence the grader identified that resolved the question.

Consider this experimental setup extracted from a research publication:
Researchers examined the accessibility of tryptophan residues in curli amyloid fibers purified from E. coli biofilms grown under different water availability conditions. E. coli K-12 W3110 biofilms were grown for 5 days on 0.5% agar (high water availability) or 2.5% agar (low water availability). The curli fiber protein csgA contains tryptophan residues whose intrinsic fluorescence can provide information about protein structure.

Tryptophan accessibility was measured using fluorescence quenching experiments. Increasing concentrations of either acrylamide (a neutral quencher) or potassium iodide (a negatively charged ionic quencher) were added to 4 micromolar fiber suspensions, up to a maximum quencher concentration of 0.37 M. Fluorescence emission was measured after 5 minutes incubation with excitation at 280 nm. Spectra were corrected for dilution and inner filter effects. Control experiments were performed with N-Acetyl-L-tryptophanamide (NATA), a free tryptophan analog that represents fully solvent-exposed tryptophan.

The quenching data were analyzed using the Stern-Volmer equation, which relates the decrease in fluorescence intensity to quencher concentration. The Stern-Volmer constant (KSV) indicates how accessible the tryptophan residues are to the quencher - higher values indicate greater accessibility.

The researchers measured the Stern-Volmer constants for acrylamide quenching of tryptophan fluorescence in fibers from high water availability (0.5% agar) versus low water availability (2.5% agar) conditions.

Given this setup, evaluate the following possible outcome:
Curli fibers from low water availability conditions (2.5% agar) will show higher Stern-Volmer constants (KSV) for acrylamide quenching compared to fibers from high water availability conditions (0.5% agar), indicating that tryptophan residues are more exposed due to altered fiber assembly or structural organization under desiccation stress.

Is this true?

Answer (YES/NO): NO